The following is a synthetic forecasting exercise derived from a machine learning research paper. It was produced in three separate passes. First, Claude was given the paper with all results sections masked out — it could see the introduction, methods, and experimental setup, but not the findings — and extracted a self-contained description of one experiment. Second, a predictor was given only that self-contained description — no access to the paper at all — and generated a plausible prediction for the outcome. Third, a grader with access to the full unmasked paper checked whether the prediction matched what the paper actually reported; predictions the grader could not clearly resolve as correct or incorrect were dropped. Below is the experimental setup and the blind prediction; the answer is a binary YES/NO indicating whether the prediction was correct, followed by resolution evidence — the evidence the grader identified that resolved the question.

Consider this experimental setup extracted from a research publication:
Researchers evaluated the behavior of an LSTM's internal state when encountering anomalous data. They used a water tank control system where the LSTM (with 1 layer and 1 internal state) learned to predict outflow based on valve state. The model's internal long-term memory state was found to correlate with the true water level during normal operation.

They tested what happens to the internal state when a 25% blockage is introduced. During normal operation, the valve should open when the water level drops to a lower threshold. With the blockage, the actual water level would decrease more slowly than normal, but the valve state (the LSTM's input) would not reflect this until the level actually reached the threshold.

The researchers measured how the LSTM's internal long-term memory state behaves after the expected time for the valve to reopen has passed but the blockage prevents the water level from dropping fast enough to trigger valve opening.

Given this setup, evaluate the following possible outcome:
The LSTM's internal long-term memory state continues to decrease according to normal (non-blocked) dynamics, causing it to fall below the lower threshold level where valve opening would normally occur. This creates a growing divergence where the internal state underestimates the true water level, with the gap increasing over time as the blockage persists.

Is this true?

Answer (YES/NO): NO